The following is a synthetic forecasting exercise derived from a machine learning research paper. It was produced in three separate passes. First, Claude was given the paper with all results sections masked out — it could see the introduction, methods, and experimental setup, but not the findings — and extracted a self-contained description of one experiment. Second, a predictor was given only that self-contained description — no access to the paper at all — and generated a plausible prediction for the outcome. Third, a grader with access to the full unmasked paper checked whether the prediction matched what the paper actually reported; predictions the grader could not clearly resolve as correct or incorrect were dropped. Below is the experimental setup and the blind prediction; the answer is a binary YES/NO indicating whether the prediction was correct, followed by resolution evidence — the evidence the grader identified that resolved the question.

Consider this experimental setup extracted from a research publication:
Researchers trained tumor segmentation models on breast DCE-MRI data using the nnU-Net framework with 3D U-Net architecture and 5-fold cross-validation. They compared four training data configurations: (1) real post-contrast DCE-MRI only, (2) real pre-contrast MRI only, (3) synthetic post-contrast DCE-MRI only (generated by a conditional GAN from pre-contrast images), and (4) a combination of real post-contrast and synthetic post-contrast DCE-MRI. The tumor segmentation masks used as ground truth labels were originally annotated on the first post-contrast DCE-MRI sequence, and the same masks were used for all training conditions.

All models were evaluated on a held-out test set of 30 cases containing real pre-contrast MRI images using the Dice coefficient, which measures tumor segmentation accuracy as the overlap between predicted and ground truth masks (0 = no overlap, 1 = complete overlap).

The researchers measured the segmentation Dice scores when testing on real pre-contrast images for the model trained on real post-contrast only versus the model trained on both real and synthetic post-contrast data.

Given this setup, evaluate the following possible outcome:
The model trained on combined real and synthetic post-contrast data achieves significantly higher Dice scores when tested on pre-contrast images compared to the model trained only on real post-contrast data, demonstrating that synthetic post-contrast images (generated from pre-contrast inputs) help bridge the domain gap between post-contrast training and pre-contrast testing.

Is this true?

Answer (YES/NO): YES